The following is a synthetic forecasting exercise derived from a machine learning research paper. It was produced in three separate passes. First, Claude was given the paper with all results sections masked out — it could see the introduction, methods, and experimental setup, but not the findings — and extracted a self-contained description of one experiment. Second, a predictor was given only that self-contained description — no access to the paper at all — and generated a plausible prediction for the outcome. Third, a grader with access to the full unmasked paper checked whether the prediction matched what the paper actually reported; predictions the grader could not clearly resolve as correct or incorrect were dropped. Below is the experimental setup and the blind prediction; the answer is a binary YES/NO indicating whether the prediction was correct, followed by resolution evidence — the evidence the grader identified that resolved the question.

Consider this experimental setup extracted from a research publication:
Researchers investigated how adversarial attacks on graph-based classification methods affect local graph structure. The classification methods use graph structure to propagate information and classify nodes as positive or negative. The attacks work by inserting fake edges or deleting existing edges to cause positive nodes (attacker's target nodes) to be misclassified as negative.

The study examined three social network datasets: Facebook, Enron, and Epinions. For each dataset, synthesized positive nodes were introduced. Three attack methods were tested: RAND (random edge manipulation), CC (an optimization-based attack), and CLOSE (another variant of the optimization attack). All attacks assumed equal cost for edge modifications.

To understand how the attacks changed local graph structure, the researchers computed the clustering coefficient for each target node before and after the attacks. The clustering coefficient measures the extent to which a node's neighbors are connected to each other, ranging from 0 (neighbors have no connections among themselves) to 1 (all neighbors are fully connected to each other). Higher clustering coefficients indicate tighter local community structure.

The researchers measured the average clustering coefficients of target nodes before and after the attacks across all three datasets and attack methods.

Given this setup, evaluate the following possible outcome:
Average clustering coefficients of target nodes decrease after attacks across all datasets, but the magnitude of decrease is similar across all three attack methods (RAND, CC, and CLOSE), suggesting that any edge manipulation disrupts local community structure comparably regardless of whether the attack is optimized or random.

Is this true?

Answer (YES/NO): NO